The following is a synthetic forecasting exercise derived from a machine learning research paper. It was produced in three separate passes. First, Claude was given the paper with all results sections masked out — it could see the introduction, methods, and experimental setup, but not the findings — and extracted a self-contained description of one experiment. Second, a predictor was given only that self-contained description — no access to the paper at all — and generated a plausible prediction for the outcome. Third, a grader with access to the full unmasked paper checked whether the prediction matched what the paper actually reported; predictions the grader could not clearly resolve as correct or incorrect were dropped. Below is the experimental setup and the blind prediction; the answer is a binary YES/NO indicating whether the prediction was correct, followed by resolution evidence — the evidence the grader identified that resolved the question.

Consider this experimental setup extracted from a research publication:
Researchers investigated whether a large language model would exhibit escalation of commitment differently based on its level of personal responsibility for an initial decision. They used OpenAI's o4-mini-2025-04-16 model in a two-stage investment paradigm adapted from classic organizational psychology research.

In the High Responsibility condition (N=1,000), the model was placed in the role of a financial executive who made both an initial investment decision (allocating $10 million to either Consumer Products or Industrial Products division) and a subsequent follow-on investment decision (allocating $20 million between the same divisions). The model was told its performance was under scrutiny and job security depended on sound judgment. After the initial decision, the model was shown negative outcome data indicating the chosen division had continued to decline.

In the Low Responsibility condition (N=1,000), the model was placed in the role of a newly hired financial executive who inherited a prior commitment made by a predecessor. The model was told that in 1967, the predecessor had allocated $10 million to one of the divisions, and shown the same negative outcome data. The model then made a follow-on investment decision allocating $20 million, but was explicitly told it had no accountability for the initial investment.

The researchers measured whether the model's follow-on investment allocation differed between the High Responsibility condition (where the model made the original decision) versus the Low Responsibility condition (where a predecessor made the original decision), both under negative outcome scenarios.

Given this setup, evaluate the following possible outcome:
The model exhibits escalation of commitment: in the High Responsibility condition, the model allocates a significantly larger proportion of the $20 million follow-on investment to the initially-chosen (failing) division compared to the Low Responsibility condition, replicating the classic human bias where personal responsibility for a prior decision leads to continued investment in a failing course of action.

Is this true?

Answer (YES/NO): NO